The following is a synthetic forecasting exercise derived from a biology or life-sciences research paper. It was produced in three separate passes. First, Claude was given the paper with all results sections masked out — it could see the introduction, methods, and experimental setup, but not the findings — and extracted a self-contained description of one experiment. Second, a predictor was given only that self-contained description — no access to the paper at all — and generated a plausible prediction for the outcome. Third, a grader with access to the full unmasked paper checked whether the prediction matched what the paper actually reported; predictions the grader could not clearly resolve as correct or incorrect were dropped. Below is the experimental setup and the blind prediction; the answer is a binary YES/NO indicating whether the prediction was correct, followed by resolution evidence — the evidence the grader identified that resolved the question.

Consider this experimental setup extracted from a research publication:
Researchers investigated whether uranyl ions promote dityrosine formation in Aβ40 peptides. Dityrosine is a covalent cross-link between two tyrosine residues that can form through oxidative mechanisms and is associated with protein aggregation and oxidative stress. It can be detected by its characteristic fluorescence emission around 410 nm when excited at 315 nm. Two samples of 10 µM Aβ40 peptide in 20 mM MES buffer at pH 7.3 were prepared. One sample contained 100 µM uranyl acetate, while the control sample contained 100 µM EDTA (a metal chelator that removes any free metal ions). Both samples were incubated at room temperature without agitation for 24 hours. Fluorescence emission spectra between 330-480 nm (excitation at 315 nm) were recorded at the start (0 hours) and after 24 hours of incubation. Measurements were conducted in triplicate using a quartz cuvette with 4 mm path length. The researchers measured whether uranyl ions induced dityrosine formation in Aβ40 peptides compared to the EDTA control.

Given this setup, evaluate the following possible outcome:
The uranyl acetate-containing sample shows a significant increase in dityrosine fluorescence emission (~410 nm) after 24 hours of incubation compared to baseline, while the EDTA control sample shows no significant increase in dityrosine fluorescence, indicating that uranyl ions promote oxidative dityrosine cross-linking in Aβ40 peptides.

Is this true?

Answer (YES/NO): NO